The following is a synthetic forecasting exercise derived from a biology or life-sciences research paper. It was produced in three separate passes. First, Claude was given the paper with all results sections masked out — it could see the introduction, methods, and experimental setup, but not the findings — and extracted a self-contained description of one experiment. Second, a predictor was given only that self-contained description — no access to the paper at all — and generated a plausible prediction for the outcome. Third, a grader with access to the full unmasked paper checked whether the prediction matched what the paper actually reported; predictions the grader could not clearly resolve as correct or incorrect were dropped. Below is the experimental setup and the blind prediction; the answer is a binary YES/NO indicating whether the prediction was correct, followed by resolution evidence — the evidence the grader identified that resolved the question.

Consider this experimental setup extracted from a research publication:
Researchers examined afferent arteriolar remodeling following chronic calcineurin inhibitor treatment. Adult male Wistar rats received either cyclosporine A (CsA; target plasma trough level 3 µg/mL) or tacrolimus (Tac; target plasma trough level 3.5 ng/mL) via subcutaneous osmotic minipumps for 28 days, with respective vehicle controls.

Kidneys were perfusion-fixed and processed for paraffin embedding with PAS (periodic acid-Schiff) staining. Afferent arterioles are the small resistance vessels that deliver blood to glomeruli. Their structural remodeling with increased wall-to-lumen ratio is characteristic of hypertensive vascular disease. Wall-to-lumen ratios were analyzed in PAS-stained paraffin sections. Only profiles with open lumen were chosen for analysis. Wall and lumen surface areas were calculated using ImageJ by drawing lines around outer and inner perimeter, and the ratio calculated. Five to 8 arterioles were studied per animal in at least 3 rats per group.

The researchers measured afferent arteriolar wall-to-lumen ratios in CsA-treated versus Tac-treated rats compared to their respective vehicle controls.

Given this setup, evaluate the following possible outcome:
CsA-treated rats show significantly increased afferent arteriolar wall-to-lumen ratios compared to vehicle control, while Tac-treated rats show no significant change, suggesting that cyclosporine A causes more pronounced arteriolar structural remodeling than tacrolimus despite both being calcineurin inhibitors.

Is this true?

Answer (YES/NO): NO